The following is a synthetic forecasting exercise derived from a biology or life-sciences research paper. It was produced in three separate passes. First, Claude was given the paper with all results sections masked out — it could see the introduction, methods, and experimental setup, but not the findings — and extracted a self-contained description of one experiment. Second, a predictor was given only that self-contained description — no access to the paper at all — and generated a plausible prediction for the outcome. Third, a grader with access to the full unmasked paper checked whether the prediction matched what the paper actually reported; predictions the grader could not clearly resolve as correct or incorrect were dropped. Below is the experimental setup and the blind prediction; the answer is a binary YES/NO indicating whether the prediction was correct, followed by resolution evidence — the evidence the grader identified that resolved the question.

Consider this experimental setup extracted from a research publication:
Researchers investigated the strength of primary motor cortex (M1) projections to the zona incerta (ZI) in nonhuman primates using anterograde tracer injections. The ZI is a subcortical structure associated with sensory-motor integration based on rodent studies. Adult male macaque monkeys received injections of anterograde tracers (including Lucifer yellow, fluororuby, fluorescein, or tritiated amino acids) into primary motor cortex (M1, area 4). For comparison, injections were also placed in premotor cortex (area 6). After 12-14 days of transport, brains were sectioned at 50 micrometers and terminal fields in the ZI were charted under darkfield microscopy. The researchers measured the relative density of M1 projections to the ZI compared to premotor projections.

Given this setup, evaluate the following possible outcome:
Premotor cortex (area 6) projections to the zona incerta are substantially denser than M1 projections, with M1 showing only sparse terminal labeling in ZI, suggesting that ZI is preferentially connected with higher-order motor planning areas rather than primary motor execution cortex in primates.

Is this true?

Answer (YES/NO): YES